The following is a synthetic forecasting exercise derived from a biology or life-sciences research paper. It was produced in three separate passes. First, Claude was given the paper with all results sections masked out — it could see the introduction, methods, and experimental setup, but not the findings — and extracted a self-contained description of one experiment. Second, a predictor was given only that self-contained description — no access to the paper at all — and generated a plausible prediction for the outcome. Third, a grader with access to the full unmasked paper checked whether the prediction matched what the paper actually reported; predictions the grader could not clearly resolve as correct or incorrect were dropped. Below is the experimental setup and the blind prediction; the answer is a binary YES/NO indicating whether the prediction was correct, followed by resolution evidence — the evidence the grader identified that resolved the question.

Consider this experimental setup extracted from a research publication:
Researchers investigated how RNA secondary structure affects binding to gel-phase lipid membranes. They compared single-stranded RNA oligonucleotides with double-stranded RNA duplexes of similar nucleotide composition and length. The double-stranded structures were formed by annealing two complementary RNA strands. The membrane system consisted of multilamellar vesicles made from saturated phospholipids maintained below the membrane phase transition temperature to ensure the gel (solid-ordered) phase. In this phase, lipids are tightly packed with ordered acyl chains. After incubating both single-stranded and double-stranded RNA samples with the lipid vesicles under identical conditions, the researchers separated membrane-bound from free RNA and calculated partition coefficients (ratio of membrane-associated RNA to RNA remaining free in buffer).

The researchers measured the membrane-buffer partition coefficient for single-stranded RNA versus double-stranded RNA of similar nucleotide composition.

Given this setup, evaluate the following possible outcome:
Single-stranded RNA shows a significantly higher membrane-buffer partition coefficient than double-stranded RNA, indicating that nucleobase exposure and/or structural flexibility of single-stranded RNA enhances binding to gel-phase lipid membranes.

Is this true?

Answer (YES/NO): NO